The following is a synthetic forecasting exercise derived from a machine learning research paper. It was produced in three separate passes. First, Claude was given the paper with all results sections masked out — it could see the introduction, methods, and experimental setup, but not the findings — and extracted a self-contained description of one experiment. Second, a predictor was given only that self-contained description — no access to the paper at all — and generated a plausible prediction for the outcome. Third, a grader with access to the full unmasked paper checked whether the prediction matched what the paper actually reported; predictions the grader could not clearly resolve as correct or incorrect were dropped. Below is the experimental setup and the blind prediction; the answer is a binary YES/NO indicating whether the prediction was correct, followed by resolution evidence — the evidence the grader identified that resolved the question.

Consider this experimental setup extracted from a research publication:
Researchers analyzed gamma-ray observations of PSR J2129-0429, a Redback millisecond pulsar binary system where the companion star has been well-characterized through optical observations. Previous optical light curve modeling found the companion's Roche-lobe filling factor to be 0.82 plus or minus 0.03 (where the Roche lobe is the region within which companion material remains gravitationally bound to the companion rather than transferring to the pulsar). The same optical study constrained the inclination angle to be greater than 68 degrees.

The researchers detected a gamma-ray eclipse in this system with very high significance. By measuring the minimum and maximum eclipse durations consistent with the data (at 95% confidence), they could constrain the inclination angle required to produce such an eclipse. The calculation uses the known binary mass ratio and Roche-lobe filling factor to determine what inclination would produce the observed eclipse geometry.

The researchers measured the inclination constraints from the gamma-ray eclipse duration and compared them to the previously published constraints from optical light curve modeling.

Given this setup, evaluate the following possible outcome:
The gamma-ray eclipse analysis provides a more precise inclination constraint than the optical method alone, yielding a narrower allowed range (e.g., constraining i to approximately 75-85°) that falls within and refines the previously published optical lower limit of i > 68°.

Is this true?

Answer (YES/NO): NO